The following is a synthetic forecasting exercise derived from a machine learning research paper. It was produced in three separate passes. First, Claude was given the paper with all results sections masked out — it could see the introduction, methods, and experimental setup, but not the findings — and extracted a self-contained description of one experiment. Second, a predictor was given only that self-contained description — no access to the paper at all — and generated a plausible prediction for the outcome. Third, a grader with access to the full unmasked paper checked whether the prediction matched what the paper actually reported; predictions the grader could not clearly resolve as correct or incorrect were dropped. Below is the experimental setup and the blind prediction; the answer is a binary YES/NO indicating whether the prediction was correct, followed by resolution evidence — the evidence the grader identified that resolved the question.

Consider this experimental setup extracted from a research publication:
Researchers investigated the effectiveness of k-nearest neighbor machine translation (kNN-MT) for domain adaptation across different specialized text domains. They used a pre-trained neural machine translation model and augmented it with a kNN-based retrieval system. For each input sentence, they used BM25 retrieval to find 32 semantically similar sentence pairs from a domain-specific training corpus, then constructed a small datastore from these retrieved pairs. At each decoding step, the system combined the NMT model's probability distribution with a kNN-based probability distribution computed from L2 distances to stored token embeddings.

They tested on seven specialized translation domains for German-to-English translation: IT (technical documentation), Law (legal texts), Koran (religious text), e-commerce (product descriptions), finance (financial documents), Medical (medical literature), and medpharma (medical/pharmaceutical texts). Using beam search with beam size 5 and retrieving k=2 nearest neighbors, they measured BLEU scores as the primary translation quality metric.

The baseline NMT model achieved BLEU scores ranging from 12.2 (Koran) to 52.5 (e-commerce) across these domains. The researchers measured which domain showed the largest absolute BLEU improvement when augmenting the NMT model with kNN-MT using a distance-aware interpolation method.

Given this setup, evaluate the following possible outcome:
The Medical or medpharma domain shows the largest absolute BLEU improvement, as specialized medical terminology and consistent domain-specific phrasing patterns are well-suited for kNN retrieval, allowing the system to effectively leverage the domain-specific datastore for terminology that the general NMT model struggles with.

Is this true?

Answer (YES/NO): YES